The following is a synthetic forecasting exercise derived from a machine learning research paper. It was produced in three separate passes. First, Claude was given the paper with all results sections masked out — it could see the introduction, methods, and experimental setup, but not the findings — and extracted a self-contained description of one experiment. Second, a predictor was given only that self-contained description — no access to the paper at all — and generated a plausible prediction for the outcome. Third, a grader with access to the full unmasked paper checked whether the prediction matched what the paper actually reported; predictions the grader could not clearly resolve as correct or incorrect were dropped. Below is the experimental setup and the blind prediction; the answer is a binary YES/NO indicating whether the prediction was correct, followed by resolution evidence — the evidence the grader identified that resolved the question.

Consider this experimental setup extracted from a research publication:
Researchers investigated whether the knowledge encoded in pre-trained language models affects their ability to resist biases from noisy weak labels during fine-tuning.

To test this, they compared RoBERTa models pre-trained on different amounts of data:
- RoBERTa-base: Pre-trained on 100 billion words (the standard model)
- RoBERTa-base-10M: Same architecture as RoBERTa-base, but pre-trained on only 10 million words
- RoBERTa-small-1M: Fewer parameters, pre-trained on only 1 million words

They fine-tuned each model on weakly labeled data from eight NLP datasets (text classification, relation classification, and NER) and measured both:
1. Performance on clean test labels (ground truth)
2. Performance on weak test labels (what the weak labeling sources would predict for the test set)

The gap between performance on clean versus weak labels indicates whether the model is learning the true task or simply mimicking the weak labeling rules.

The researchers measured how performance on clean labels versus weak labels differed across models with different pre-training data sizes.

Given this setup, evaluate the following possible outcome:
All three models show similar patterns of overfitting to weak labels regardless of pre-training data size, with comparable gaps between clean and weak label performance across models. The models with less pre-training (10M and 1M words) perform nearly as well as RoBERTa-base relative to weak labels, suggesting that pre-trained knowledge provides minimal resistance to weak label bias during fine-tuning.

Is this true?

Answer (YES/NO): NO